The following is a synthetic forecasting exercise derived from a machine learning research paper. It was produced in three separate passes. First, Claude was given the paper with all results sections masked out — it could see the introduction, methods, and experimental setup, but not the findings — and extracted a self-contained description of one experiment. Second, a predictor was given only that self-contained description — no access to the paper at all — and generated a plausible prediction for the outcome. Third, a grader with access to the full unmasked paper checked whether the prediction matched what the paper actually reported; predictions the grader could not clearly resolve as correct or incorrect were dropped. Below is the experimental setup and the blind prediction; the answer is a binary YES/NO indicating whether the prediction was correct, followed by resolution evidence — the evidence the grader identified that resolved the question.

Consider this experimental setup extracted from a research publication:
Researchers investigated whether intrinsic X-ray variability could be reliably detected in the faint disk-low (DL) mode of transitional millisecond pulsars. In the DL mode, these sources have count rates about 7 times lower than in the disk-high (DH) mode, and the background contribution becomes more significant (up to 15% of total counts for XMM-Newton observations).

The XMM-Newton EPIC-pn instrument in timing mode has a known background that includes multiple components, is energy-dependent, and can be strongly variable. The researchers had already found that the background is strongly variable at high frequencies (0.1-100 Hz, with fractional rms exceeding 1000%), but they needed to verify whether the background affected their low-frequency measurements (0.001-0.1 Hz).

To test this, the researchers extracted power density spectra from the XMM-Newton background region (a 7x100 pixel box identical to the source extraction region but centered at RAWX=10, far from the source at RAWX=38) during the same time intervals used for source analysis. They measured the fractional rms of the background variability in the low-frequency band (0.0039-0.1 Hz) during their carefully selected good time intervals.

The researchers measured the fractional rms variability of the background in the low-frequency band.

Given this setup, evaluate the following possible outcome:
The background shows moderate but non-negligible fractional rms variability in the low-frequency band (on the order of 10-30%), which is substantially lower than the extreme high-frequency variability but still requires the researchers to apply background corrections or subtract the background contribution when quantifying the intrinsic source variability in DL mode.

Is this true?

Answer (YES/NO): NO